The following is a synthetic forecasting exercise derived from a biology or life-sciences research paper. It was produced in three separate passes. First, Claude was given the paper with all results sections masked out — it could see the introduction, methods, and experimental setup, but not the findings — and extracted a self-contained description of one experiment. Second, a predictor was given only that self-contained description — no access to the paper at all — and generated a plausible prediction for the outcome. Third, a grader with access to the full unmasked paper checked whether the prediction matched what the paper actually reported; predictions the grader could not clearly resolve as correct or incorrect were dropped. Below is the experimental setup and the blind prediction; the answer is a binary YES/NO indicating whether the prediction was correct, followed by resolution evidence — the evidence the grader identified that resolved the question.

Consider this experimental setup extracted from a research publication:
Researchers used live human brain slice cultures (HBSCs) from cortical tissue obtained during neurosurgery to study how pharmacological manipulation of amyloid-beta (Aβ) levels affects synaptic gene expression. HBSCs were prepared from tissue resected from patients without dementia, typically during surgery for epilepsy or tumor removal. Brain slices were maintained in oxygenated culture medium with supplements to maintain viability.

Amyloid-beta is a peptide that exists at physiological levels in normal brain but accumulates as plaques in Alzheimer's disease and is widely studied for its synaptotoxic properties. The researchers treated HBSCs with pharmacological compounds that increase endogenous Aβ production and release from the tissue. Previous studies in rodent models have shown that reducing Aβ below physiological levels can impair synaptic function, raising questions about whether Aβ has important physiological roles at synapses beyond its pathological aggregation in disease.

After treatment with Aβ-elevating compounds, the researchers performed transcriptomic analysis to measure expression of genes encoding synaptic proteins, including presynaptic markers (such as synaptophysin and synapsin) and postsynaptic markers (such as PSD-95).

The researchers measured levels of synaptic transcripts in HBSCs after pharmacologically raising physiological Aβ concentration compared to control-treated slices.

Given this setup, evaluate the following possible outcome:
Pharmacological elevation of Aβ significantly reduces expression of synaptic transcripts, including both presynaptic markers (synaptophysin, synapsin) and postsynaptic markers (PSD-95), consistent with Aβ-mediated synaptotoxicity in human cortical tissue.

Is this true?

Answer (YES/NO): NO